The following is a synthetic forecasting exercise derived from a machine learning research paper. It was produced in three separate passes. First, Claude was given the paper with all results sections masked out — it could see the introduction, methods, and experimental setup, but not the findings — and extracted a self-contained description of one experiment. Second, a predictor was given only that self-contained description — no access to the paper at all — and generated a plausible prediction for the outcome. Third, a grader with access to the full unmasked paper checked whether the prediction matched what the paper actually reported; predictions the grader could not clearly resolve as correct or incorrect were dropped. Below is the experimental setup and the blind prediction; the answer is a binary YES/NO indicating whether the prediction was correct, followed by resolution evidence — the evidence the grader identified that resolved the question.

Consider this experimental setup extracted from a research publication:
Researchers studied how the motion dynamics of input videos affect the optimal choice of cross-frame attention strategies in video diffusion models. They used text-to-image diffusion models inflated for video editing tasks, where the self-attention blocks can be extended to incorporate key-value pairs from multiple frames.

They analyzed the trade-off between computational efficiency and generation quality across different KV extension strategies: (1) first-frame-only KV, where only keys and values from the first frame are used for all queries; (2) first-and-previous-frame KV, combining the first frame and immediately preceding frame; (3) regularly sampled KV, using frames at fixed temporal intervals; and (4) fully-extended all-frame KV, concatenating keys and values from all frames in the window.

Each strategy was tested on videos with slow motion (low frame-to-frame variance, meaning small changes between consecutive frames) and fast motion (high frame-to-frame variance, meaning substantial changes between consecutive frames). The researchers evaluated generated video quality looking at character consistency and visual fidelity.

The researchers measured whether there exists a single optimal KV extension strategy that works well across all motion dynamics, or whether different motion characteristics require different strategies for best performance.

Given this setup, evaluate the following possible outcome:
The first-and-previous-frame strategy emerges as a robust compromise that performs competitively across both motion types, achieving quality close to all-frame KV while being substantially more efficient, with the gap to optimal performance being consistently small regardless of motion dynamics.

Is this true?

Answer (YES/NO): NO